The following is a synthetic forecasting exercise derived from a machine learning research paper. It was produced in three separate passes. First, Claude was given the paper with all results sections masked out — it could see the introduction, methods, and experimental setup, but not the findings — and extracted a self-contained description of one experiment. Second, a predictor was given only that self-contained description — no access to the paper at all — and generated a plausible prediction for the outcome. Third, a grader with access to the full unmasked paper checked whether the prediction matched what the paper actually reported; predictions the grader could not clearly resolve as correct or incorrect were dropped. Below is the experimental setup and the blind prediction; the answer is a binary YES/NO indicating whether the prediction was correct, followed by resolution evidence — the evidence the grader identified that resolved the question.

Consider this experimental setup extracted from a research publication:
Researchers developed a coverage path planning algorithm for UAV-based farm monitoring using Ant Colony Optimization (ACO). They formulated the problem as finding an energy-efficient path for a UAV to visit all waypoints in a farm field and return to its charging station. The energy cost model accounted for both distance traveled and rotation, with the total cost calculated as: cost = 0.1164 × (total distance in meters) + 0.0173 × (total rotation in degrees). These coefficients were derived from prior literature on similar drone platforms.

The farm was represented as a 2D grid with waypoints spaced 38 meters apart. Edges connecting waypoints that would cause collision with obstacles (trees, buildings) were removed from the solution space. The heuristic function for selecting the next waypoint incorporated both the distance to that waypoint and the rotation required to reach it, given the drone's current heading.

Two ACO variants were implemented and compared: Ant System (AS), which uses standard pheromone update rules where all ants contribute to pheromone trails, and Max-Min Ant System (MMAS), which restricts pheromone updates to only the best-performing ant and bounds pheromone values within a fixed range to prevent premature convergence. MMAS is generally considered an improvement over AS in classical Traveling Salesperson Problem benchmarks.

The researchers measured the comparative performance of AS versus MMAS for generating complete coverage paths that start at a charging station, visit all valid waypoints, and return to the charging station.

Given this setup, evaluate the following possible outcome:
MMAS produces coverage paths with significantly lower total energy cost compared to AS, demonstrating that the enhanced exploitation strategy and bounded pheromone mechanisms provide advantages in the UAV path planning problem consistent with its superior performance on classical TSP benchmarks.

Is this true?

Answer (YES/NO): NO